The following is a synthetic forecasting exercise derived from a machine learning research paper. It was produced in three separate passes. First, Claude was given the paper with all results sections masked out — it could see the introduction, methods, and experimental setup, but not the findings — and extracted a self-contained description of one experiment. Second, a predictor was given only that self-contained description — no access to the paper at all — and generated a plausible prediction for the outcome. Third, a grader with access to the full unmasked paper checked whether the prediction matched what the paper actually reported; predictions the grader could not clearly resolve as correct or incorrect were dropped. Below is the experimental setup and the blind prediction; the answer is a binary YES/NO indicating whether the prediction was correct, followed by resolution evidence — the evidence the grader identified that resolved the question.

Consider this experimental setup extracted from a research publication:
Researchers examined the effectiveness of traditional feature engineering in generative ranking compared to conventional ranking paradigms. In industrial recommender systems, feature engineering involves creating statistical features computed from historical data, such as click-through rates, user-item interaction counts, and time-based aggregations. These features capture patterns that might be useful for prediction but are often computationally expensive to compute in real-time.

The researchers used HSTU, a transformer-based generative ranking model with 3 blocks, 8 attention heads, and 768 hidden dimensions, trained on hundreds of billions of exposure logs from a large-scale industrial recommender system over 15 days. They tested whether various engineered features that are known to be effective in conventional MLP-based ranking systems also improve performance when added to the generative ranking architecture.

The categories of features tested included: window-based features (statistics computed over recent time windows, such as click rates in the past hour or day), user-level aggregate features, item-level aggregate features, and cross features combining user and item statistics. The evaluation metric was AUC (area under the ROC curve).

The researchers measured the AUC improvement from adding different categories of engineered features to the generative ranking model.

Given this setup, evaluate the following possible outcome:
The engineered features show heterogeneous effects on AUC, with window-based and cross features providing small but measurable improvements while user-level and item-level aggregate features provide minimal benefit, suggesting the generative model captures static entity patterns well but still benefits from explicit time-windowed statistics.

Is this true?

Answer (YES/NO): NO